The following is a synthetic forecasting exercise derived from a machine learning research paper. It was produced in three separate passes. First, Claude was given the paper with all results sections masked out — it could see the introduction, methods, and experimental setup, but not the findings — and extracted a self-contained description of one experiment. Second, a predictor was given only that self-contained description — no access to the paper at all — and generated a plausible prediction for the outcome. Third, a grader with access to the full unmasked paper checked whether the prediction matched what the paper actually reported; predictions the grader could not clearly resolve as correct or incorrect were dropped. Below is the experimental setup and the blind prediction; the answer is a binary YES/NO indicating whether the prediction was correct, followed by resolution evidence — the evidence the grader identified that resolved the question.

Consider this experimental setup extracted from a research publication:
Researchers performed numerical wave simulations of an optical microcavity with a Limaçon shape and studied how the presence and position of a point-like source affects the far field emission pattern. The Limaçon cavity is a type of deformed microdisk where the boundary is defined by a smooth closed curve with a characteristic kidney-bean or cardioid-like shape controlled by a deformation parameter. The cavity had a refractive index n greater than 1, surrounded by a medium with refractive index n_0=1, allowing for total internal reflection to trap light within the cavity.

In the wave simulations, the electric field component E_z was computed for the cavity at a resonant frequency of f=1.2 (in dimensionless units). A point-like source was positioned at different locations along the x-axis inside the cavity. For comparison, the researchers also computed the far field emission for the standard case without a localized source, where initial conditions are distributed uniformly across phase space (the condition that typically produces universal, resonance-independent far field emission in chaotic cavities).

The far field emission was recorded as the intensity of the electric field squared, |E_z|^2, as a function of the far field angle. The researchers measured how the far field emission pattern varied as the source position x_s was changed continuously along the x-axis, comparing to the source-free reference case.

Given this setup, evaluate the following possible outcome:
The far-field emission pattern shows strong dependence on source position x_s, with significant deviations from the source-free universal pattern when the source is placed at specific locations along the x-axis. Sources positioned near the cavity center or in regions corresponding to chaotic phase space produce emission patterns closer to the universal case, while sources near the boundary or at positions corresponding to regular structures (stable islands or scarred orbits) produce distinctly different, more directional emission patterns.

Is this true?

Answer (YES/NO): NO